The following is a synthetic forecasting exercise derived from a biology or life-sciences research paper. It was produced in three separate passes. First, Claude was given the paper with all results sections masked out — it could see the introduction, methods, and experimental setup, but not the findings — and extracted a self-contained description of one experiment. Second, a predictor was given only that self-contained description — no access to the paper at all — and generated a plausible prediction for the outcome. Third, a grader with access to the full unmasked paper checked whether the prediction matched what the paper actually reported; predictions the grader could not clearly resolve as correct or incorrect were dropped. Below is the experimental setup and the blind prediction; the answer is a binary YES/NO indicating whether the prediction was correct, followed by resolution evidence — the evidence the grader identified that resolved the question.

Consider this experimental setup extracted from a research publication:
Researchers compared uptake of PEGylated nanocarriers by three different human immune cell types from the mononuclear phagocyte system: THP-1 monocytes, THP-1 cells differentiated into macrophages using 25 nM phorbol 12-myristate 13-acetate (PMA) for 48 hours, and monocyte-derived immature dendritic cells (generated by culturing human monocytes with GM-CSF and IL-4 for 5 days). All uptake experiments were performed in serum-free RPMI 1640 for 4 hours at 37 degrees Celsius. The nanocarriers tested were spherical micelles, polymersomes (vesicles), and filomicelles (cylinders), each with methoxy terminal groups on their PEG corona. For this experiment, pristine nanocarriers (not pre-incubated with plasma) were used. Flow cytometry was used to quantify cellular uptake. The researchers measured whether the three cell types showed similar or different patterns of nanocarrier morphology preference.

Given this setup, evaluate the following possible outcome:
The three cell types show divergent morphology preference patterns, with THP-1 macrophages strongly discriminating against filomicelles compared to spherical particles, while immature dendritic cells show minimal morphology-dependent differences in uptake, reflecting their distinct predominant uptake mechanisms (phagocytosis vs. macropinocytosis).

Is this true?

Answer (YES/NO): NO